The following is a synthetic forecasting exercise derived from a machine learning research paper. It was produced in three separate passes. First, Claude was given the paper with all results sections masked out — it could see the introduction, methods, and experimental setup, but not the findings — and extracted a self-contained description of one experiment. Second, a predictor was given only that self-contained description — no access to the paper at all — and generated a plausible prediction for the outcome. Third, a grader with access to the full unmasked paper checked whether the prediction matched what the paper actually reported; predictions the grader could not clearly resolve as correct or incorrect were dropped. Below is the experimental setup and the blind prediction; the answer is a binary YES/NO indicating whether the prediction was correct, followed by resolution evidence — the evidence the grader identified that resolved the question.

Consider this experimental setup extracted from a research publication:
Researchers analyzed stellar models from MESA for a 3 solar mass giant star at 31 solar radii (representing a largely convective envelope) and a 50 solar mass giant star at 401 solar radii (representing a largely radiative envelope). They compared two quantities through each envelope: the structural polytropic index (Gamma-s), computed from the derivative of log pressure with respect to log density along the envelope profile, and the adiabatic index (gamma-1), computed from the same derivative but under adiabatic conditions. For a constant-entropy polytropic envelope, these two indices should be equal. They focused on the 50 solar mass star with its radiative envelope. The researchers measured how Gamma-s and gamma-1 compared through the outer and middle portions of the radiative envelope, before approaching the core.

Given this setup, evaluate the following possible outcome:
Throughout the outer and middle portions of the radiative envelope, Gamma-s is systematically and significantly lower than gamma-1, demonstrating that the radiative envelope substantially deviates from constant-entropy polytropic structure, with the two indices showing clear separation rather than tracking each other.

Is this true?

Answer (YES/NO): NO